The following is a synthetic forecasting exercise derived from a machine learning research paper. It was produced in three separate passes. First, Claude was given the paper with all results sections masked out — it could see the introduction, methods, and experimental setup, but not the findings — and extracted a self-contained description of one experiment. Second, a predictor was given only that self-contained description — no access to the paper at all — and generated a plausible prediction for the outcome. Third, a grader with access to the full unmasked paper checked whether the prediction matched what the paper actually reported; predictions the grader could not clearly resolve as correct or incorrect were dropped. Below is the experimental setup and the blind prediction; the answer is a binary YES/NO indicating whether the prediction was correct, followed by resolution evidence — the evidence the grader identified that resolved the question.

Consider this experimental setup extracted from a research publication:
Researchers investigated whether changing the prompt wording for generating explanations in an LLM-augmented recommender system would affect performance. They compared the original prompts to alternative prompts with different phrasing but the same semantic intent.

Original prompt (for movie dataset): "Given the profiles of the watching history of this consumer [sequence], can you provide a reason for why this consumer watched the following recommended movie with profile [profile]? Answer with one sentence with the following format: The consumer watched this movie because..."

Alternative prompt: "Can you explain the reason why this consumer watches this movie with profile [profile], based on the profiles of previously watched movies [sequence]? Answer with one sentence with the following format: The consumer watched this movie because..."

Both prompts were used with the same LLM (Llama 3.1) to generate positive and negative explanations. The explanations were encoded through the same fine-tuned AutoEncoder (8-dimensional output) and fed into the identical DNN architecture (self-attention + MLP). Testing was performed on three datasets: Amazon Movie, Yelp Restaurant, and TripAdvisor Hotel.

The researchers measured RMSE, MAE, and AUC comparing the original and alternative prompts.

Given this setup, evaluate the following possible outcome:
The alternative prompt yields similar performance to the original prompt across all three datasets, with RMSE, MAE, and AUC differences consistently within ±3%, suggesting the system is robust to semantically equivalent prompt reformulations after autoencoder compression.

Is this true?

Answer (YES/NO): YES